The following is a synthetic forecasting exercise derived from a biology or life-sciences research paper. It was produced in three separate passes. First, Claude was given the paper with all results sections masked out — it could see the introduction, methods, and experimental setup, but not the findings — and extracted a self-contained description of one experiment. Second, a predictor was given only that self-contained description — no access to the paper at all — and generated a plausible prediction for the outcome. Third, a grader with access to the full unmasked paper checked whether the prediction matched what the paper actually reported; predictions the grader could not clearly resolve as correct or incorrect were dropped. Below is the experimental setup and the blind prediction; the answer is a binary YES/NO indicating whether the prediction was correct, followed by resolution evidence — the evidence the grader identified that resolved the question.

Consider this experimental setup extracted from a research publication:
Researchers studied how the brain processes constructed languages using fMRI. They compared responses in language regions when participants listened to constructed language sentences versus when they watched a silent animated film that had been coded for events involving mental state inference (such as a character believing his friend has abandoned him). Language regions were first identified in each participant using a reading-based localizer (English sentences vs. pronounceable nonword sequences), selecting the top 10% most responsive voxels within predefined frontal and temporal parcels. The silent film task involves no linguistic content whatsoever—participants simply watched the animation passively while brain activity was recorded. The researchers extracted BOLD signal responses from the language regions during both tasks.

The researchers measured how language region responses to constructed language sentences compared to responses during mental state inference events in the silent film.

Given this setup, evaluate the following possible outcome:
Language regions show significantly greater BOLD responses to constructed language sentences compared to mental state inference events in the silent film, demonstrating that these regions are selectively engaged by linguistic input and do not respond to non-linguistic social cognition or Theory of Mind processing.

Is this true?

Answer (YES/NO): YES